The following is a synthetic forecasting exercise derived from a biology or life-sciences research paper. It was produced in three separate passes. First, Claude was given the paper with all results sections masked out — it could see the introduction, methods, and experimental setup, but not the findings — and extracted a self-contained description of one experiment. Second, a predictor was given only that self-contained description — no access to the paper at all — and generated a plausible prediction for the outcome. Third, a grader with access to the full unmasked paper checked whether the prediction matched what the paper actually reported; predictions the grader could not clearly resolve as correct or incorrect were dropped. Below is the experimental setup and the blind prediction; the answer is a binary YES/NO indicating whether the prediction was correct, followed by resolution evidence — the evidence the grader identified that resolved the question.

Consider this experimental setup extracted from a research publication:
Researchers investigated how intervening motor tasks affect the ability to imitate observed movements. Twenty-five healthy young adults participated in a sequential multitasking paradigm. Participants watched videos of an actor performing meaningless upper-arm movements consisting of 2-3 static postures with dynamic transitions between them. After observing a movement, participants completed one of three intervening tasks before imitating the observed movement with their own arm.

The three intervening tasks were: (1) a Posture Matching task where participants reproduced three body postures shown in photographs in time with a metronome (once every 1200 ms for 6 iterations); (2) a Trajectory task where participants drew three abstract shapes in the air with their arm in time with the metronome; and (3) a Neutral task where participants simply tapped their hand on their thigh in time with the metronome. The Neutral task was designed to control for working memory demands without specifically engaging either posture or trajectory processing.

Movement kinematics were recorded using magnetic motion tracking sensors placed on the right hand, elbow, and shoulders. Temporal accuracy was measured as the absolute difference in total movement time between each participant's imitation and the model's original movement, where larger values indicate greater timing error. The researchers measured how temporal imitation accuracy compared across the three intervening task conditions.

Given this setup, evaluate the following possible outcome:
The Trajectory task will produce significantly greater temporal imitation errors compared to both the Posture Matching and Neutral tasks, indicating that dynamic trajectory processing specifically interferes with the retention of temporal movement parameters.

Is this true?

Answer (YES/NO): NO